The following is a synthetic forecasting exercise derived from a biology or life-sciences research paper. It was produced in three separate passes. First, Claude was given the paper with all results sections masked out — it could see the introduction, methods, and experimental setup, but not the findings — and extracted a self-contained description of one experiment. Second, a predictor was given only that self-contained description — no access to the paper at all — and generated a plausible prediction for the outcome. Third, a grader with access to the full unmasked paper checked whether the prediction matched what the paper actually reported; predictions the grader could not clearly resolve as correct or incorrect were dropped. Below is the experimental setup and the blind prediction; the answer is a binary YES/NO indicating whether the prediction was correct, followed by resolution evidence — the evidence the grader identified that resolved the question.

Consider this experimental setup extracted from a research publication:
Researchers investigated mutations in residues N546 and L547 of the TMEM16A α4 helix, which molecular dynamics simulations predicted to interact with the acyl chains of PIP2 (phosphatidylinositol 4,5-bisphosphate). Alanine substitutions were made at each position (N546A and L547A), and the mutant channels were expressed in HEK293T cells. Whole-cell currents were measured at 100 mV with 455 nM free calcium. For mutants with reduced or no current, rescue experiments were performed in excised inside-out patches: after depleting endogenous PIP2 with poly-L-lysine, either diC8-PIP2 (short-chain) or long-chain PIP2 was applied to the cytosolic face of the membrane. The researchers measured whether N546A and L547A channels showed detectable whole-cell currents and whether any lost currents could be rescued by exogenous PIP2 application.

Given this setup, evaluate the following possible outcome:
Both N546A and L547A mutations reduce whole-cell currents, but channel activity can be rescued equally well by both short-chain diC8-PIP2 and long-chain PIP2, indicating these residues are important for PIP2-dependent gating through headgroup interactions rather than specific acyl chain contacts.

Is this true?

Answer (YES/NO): NO